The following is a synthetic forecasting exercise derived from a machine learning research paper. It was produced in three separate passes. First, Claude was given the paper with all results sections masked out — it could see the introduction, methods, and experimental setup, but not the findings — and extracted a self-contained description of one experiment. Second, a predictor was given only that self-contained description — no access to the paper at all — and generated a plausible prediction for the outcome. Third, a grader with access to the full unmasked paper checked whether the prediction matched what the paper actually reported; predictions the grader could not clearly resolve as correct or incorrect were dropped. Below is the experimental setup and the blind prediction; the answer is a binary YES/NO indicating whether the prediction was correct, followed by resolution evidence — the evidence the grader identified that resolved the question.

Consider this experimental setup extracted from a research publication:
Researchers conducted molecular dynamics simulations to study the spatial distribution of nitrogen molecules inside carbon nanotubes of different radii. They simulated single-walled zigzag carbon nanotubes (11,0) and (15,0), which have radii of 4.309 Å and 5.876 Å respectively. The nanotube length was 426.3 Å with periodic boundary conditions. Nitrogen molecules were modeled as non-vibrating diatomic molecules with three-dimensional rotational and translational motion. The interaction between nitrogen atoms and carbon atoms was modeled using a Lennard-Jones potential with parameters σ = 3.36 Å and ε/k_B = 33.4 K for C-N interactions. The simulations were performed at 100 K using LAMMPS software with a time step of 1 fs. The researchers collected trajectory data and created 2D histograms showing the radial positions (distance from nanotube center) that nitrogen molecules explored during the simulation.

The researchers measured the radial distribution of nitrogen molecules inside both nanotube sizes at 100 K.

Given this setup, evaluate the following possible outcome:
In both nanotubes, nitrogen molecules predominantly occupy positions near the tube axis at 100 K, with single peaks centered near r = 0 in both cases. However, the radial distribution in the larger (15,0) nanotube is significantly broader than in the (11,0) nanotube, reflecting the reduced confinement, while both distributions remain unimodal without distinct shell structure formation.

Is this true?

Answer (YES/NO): NO